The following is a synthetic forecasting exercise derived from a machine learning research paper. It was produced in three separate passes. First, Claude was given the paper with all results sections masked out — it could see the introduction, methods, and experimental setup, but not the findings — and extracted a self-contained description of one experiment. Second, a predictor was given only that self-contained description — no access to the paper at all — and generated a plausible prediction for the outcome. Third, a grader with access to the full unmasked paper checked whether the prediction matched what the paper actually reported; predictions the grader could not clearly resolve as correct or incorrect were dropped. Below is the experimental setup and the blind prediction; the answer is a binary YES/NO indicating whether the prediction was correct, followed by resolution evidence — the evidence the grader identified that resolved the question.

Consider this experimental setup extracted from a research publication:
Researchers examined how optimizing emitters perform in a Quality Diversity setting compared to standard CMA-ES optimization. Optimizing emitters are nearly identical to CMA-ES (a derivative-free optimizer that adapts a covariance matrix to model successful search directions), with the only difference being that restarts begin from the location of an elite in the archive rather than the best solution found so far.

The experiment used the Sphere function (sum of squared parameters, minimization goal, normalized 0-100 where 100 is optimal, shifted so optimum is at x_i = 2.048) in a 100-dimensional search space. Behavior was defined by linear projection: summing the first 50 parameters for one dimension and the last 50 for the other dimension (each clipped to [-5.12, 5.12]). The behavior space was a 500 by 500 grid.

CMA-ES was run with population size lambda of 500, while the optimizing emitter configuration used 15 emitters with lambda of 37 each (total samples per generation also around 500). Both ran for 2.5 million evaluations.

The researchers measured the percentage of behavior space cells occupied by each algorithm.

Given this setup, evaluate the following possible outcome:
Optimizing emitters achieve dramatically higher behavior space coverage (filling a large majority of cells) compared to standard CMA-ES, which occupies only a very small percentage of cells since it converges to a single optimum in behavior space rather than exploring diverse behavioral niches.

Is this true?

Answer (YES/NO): NO